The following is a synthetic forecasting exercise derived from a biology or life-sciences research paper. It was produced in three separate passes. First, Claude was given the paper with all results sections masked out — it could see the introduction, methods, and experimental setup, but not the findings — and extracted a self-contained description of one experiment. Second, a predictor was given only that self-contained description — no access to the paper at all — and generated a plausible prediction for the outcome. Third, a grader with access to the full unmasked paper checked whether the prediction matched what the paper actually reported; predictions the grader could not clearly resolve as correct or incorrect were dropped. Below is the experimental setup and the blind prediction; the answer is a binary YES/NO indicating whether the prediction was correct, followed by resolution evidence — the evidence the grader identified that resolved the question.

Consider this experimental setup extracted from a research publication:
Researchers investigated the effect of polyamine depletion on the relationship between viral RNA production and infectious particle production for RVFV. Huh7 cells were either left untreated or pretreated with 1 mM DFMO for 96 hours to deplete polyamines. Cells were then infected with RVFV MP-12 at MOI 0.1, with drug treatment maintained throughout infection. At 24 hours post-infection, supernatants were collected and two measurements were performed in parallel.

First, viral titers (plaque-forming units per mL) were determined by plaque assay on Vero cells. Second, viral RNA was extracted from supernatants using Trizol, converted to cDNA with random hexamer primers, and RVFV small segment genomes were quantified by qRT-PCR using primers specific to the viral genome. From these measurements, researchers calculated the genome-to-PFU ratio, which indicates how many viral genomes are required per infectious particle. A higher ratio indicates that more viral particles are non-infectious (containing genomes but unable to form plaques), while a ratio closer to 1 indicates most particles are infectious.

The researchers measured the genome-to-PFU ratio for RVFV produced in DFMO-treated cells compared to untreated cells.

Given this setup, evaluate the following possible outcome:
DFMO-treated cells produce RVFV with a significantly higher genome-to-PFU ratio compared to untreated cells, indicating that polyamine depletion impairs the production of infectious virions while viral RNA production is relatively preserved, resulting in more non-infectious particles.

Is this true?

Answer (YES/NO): YES